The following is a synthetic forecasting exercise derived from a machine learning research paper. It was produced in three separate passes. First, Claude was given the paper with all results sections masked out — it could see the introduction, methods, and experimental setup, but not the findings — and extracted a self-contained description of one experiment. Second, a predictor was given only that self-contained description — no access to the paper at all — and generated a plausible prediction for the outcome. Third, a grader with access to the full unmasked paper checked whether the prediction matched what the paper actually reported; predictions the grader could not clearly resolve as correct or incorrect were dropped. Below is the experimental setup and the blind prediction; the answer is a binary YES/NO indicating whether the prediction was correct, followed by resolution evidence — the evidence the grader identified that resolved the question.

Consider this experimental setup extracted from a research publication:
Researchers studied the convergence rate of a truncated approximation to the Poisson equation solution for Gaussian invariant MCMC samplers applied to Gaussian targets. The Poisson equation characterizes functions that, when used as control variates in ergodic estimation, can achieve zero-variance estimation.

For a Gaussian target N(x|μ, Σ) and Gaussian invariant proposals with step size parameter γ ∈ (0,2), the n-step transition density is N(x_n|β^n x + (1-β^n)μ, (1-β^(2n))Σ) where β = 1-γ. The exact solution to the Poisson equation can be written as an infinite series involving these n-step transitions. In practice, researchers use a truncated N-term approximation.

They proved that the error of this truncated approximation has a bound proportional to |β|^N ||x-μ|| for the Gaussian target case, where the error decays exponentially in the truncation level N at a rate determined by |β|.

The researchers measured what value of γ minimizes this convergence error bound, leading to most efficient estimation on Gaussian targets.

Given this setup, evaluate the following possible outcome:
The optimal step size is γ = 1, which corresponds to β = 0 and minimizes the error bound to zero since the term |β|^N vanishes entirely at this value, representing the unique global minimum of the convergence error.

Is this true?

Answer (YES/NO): YES